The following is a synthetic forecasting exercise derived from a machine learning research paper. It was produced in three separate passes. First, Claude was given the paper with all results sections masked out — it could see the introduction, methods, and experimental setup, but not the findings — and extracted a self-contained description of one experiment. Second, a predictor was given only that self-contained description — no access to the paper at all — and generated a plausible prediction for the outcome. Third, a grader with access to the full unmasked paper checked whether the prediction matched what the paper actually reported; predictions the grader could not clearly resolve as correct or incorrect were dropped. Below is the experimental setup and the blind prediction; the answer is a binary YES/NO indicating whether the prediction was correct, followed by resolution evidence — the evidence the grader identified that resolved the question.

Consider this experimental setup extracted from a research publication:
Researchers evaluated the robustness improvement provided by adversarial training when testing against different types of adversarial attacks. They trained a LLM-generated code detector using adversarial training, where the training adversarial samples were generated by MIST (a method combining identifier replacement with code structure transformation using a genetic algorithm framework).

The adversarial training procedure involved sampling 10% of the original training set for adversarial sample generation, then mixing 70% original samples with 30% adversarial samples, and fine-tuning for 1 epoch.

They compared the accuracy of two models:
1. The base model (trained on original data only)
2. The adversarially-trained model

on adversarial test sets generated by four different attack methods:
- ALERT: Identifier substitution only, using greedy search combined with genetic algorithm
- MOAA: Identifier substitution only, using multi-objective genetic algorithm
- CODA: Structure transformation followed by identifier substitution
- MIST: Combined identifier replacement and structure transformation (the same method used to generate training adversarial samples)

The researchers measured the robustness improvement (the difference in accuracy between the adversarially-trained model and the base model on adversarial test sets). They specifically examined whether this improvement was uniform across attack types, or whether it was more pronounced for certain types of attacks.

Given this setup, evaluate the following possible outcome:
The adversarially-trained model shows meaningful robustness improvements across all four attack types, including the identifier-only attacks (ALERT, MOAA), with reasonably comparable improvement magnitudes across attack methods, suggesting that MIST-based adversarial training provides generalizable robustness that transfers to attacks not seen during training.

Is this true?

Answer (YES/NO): YES